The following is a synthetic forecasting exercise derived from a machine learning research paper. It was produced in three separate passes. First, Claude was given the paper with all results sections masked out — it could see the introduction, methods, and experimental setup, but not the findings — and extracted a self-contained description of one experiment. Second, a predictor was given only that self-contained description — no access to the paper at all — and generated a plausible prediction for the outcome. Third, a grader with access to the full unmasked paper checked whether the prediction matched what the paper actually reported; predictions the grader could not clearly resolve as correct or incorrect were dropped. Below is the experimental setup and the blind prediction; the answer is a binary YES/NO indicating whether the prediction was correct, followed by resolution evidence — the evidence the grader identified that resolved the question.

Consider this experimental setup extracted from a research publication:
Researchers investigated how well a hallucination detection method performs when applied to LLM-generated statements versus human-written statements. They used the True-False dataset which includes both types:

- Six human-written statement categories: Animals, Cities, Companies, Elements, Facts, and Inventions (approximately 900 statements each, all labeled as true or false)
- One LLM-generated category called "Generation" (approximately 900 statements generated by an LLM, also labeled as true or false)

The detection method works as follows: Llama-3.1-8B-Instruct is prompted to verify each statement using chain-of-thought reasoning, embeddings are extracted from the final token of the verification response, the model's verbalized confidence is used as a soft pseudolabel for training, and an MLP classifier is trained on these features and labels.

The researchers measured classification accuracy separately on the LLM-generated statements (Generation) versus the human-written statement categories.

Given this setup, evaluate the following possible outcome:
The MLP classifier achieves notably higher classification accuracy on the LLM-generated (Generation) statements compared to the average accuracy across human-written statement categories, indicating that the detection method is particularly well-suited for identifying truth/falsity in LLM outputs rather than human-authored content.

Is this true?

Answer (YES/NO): NO